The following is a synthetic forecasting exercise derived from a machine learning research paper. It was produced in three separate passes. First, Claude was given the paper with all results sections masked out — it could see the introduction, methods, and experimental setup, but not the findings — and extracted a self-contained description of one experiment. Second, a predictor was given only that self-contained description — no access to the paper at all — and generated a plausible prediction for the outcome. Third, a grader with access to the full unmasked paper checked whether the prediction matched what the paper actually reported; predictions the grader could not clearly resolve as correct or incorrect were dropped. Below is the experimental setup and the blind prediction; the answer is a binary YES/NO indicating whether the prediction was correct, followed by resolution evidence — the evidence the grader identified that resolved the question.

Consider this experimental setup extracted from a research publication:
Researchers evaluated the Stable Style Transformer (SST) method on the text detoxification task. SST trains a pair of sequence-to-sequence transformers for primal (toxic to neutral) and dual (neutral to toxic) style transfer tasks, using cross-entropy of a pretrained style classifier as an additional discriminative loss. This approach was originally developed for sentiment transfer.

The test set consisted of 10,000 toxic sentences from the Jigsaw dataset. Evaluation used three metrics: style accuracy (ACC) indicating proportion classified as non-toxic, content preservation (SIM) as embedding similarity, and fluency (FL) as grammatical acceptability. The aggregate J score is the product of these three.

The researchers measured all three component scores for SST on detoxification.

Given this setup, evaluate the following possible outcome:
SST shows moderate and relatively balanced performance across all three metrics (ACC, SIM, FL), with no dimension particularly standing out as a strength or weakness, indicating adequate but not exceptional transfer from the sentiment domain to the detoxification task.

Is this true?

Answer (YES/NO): NO